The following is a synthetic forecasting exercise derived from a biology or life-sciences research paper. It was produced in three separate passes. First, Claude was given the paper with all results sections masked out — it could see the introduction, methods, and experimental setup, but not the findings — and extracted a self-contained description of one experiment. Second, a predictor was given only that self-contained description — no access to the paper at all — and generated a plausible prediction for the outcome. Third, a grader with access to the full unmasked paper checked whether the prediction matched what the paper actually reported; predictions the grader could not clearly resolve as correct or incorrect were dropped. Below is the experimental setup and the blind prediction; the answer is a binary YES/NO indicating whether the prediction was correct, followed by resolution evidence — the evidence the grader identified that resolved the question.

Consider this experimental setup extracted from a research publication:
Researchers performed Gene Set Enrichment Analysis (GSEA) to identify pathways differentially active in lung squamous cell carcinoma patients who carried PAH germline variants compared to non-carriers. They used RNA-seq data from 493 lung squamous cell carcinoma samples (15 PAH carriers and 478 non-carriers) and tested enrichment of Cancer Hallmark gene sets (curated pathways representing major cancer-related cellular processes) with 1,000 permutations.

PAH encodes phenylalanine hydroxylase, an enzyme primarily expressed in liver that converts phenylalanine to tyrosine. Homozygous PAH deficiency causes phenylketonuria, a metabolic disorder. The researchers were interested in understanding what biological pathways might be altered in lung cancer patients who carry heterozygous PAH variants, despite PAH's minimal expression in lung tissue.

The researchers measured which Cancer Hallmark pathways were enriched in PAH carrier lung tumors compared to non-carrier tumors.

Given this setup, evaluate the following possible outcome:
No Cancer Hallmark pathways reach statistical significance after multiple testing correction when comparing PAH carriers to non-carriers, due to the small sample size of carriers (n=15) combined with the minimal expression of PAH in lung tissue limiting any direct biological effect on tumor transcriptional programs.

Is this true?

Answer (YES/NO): NO